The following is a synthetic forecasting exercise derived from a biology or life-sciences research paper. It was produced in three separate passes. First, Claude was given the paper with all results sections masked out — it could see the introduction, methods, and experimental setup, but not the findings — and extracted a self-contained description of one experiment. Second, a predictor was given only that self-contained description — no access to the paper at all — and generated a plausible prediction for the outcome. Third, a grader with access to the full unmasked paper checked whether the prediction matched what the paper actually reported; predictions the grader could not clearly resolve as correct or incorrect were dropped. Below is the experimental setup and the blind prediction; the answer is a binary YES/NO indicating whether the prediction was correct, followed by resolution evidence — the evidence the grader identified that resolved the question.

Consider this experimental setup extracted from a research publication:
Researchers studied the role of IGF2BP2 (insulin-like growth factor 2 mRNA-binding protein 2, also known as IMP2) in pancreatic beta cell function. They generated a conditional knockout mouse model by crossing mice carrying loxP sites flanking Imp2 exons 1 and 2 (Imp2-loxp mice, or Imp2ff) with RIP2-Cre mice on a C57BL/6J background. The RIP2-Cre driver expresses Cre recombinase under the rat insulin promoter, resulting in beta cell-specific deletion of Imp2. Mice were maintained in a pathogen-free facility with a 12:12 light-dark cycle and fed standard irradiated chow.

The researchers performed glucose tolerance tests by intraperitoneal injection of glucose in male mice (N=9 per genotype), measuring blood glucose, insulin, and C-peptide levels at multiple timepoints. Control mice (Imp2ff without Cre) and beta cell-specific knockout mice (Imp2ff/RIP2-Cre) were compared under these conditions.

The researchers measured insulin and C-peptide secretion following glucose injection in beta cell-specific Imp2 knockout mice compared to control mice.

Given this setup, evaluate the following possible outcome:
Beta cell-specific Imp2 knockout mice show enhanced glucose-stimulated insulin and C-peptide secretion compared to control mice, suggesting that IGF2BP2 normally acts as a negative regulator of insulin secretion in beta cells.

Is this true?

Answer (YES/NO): NO